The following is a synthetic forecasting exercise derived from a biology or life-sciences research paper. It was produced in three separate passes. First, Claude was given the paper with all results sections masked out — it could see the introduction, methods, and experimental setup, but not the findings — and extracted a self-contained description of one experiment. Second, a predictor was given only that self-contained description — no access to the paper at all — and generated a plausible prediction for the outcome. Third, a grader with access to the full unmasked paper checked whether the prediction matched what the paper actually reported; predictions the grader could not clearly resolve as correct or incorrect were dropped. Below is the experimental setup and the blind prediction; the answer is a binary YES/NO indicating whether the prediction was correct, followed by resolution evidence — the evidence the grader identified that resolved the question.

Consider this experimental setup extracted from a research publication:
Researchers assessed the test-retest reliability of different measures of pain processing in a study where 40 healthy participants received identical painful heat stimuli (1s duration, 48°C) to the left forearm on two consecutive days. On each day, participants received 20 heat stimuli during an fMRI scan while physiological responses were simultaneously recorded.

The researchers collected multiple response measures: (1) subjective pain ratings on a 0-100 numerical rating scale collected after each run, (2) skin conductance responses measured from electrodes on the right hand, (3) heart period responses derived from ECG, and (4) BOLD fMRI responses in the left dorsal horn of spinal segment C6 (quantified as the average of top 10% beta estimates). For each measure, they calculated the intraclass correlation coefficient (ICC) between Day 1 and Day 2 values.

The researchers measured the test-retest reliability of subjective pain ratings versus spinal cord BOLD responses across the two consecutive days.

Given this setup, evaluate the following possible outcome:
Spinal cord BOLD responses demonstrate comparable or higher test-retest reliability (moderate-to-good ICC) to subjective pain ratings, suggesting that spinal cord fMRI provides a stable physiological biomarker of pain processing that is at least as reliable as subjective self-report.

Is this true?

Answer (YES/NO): NO